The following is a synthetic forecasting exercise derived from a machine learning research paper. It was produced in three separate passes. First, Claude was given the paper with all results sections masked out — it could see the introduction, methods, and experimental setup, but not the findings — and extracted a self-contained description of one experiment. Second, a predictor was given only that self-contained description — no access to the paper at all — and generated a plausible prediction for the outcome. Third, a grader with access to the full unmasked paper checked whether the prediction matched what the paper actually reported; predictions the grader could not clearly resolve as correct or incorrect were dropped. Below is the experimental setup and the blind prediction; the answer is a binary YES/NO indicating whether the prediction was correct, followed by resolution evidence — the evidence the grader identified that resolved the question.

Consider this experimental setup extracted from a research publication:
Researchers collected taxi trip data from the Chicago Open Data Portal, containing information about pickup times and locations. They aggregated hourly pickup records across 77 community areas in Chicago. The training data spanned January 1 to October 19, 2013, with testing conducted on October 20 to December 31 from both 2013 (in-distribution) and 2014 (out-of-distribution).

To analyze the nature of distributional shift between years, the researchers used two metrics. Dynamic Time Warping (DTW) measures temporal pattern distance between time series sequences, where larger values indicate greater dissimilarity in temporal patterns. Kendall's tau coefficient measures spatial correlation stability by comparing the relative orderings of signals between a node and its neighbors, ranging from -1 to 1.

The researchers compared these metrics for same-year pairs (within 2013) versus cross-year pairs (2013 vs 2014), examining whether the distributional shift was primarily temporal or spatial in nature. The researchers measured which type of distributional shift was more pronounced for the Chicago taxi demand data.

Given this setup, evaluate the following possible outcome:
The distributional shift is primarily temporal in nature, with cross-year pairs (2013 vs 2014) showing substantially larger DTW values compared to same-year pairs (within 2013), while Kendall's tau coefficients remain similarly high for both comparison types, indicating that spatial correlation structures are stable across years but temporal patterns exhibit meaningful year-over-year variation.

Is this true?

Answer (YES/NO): YES